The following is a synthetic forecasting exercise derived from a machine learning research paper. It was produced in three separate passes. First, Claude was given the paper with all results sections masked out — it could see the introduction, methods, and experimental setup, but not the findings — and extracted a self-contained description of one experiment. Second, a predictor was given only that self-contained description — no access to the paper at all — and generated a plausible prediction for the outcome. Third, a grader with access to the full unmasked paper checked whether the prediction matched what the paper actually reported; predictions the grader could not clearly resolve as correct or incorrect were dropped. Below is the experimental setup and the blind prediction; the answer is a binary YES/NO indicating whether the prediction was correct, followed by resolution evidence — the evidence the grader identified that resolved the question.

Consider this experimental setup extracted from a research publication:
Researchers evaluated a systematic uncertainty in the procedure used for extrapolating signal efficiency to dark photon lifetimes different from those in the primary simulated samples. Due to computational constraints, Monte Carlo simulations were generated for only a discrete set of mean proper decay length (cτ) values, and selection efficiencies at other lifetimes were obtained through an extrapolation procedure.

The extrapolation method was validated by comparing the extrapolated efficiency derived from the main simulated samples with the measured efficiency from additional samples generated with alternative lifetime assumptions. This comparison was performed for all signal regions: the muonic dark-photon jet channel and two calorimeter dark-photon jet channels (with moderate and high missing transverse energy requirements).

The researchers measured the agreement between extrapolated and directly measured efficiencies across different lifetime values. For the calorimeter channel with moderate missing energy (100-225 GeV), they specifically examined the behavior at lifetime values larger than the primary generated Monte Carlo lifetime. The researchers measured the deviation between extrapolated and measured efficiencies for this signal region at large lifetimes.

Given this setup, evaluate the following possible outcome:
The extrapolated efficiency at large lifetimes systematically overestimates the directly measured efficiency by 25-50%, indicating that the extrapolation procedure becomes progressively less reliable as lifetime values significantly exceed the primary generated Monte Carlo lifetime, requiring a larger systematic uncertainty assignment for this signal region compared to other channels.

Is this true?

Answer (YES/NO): NO